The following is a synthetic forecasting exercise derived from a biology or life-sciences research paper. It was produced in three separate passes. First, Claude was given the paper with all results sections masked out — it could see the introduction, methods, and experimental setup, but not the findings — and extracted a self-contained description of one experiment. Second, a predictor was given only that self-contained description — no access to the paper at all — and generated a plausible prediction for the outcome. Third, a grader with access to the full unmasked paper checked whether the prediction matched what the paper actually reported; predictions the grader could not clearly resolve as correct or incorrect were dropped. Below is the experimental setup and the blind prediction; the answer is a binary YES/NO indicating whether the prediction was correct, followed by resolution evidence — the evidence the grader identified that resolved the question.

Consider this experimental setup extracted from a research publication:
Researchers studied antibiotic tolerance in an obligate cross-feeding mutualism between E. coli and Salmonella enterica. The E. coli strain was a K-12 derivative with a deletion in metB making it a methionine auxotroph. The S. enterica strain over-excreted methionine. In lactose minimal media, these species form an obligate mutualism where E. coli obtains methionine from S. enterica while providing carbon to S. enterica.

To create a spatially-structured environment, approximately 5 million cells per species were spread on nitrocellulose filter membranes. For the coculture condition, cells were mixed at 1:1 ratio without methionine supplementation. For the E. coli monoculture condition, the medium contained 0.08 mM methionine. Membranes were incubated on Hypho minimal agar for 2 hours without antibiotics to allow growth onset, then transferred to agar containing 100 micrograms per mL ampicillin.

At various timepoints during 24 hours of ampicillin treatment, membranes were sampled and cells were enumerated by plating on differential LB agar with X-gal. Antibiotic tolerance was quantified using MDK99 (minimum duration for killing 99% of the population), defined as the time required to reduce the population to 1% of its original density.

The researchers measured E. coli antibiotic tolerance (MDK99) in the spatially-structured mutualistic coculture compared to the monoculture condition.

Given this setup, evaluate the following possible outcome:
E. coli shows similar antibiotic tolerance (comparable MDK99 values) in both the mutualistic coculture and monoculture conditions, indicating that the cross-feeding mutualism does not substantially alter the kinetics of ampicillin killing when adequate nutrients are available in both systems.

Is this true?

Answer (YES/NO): YES